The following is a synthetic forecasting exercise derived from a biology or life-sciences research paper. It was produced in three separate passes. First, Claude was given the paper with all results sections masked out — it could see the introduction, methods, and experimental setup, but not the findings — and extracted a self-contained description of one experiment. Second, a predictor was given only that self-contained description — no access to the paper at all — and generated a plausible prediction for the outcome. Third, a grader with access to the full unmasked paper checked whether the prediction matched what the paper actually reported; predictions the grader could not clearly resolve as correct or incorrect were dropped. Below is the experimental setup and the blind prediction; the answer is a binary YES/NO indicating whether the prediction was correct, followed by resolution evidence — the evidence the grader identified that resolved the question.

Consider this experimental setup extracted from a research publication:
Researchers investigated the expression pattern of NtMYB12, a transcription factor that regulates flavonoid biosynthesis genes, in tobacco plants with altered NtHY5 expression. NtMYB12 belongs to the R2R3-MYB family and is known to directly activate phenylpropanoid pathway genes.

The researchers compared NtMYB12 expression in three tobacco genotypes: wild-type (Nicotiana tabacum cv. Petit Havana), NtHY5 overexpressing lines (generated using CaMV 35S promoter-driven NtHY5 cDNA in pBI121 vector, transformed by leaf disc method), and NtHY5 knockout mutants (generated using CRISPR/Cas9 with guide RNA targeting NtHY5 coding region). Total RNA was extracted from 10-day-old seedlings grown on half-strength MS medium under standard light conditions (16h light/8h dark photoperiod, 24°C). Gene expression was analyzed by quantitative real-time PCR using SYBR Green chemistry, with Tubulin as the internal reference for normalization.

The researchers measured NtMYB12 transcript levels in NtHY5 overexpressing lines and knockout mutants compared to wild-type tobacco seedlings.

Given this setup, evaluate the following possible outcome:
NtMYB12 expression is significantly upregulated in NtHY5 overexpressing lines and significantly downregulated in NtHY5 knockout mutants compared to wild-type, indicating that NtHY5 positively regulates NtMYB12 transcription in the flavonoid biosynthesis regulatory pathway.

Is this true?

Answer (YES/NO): YES